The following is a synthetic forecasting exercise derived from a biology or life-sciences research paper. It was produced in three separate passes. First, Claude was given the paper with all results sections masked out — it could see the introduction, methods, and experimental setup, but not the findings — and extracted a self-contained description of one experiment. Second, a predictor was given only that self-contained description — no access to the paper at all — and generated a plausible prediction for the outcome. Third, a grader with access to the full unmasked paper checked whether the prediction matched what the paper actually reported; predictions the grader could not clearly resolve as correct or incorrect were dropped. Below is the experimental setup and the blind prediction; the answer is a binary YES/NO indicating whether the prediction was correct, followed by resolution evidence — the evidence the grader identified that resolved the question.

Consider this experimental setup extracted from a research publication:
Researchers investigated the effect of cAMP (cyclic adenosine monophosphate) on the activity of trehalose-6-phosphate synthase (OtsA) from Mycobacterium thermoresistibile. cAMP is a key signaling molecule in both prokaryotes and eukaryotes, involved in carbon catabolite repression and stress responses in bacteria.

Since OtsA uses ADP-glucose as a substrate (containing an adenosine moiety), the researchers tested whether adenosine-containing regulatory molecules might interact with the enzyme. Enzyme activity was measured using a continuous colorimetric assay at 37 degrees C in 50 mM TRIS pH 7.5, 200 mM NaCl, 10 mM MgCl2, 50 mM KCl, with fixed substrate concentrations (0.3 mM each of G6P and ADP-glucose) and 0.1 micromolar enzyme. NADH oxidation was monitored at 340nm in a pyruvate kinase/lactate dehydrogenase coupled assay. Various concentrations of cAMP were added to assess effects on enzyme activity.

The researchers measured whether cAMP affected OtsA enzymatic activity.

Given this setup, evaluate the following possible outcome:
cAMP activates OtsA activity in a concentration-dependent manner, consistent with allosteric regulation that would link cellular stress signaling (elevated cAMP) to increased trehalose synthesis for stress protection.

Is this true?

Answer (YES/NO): NO